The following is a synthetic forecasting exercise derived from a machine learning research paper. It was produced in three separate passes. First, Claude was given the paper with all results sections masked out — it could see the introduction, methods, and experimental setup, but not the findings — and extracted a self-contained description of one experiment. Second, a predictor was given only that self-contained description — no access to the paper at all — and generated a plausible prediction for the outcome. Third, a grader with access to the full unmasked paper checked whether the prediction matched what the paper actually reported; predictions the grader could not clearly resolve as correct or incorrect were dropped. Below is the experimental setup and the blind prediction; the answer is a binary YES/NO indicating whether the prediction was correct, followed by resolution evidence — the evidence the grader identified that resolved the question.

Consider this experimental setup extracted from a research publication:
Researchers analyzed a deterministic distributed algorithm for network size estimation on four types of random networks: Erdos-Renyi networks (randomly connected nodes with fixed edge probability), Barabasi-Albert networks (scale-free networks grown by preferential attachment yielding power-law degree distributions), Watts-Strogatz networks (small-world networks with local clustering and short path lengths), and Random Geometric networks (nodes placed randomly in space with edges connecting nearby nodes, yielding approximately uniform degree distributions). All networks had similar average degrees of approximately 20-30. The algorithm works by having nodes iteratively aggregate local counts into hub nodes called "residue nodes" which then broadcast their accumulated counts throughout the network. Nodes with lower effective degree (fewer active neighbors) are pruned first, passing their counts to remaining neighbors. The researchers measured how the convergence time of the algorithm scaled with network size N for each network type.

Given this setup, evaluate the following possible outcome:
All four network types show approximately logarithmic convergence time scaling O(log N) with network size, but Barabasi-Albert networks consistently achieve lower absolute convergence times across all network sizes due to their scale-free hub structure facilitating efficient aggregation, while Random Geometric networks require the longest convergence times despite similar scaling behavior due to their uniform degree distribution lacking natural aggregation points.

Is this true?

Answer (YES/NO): NO